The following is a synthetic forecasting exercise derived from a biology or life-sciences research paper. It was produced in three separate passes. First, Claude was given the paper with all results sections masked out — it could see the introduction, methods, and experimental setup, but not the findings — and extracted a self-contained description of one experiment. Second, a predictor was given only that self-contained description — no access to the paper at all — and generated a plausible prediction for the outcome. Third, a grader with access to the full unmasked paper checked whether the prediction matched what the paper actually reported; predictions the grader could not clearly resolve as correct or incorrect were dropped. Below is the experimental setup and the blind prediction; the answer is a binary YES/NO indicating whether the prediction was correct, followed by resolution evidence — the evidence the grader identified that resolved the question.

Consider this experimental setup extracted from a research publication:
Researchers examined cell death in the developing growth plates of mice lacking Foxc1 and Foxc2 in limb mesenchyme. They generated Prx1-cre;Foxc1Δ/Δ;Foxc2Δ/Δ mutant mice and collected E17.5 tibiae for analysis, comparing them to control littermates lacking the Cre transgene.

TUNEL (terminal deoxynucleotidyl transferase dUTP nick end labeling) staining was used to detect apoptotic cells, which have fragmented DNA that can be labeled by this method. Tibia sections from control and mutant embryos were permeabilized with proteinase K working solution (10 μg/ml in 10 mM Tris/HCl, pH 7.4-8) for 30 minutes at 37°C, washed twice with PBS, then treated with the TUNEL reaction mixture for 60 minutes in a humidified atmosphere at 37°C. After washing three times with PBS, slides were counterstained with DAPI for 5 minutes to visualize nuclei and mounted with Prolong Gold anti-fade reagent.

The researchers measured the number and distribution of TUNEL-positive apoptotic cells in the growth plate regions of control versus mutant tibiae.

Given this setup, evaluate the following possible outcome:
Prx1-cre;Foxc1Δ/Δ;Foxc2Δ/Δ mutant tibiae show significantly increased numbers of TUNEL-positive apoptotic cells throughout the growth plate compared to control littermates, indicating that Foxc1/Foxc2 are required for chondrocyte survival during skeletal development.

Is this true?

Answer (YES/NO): NO